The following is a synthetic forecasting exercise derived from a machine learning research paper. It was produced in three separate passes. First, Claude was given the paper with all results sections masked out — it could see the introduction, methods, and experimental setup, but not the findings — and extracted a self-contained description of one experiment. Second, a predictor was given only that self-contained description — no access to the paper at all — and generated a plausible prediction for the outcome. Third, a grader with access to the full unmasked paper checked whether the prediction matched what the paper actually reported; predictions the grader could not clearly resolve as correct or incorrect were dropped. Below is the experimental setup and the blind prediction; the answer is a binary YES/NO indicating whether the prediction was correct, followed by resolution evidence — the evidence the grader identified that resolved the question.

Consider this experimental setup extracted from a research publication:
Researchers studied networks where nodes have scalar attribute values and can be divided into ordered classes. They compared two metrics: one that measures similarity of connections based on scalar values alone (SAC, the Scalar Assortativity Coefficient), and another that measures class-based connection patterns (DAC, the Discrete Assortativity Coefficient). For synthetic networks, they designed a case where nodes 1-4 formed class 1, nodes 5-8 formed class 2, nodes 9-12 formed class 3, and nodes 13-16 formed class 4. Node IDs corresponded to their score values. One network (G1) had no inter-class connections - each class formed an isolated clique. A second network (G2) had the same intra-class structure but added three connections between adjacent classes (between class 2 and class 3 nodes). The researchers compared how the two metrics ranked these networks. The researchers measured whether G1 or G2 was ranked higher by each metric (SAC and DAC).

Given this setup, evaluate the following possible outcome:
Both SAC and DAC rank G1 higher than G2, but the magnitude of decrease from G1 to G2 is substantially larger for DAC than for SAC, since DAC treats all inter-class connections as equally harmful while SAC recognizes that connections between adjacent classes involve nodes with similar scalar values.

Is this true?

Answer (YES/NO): NO